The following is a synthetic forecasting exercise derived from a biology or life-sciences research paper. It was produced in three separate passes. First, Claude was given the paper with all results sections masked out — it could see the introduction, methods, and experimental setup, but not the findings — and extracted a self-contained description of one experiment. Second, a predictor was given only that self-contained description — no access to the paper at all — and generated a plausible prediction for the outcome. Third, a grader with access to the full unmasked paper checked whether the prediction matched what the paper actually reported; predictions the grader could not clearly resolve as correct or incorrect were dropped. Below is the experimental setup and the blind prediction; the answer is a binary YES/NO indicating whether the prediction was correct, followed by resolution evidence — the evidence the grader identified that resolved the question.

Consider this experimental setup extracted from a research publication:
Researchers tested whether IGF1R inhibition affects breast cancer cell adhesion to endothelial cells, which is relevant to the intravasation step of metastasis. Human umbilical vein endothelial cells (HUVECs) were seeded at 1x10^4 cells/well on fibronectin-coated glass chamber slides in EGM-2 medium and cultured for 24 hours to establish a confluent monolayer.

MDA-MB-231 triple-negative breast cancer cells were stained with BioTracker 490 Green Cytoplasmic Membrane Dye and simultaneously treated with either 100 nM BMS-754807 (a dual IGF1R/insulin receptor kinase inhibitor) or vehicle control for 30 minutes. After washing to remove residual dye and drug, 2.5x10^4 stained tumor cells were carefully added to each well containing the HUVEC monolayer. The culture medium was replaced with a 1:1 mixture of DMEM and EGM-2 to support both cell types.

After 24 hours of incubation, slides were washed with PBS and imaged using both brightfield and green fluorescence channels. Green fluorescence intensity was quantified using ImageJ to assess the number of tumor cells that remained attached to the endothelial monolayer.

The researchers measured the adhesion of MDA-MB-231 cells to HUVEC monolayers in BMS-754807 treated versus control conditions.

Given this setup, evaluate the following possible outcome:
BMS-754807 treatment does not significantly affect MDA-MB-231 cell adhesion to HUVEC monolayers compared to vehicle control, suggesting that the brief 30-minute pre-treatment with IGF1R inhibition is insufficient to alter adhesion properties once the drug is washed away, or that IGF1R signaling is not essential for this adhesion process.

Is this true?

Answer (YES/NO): NO